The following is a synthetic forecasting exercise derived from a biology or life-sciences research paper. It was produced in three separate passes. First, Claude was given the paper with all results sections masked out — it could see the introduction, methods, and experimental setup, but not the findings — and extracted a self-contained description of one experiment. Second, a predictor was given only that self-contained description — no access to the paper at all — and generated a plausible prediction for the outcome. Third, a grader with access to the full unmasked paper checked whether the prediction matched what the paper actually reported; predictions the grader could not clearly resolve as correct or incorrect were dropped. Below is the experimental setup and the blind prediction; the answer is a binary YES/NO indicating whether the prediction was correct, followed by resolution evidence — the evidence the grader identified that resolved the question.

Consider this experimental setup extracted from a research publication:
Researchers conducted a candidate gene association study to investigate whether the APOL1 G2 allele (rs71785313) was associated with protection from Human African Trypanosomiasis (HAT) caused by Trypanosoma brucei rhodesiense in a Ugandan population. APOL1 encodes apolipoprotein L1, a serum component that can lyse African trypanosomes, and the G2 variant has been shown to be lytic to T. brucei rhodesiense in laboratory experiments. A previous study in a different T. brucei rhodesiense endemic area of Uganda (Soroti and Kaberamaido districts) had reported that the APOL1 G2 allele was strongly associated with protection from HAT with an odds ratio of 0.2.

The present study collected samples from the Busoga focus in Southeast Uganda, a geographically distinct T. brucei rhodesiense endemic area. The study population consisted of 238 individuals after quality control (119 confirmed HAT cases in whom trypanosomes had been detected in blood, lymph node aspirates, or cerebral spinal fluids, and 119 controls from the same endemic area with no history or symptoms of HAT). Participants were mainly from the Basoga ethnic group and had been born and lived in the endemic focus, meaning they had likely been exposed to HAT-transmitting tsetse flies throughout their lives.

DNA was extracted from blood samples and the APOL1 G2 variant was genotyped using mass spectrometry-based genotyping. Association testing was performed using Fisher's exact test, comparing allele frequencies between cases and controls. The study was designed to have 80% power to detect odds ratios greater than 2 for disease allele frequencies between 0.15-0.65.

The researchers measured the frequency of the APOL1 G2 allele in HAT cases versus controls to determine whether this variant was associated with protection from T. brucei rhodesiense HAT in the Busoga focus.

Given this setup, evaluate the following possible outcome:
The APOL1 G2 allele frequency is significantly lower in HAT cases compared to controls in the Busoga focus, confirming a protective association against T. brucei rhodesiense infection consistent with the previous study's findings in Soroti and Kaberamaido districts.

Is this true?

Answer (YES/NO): NO